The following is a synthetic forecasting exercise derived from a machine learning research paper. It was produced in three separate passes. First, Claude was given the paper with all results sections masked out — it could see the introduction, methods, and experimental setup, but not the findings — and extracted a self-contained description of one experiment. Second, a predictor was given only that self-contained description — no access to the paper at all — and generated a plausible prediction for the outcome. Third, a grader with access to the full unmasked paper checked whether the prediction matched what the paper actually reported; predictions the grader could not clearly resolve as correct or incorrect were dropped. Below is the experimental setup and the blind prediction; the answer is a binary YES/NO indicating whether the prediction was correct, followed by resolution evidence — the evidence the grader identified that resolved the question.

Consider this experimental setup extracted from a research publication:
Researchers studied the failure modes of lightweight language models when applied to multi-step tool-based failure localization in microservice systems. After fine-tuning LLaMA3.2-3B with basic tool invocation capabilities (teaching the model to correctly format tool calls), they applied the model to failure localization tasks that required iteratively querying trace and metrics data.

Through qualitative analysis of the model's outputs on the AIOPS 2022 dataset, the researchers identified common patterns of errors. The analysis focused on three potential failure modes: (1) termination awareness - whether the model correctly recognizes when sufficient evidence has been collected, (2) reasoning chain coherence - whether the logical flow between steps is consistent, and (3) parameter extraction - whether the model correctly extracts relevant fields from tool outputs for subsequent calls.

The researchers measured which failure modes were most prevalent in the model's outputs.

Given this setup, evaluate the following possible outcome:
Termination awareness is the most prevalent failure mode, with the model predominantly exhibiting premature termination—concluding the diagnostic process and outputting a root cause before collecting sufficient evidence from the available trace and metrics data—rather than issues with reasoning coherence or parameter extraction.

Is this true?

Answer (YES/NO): NO